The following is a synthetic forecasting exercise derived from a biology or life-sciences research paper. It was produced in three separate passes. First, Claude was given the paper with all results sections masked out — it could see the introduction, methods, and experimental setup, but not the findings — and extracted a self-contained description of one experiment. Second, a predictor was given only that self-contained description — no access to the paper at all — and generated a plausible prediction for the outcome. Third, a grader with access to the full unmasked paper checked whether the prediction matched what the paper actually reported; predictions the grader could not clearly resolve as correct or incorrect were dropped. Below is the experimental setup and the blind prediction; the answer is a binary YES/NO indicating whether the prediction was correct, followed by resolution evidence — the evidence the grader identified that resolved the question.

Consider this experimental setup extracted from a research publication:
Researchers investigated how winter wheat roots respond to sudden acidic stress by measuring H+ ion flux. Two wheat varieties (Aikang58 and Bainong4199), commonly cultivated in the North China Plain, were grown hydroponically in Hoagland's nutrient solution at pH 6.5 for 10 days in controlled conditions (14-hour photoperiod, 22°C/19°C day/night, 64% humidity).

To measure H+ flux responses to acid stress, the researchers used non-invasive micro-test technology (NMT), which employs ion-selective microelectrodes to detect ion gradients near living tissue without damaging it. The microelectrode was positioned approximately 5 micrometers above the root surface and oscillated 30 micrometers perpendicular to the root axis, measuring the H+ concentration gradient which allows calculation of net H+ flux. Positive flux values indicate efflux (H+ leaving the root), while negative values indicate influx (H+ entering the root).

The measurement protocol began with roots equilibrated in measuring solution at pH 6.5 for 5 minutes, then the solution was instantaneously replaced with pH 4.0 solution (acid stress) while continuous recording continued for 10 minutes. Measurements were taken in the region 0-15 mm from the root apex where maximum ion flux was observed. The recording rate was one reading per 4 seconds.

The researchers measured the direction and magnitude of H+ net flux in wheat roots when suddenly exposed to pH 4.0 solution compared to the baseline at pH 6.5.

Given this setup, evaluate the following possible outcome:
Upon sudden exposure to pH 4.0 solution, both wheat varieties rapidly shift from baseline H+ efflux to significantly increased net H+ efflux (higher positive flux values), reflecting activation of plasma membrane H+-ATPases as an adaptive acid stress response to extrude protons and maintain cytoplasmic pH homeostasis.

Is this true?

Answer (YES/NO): NO